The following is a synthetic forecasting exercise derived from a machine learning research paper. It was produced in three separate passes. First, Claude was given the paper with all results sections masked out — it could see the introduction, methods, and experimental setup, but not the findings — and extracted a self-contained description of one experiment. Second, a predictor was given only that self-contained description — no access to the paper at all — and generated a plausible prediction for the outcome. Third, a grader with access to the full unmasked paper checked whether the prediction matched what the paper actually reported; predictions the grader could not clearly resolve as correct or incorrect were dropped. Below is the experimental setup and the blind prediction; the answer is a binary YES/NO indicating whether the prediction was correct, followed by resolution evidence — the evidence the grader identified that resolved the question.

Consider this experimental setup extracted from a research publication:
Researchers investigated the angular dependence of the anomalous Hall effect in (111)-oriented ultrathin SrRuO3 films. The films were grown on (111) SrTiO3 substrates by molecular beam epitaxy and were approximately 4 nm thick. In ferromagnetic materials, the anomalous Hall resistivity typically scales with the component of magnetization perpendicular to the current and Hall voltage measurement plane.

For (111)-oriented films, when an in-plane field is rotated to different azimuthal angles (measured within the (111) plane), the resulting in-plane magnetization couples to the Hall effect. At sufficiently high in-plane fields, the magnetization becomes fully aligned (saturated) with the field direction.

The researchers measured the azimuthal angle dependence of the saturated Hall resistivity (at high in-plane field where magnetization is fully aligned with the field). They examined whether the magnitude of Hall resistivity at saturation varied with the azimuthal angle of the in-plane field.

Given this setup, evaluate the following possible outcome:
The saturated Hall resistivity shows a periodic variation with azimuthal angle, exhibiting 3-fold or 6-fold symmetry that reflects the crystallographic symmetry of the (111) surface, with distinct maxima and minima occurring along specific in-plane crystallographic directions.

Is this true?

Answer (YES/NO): YES